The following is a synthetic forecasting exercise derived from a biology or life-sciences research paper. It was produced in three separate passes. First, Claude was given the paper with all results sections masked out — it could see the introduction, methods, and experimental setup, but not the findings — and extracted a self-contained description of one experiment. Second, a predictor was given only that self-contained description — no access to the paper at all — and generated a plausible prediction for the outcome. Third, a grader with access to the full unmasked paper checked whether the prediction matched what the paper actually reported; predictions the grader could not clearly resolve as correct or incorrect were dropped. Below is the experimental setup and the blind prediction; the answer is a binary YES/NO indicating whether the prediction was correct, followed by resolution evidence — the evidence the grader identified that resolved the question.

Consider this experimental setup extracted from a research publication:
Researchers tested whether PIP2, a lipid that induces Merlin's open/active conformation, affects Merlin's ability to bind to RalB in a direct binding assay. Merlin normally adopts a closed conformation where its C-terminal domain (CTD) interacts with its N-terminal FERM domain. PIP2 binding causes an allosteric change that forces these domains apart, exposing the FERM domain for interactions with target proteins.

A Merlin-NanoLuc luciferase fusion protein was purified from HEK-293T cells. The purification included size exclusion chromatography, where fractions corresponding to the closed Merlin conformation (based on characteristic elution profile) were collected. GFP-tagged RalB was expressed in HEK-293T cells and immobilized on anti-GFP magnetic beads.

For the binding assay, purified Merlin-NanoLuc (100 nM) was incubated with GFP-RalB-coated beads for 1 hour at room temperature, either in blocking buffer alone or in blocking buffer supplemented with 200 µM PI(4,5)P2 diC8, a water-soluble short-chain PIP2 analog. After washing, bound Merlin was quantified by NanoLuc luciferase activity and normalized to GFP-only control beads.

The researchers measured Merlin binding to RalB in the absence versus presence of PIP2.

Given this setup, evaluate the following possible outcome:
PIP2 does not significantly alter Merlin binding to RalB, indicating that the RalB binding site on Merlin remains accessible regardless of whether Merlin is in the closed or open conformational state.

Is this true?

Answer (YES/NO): NO